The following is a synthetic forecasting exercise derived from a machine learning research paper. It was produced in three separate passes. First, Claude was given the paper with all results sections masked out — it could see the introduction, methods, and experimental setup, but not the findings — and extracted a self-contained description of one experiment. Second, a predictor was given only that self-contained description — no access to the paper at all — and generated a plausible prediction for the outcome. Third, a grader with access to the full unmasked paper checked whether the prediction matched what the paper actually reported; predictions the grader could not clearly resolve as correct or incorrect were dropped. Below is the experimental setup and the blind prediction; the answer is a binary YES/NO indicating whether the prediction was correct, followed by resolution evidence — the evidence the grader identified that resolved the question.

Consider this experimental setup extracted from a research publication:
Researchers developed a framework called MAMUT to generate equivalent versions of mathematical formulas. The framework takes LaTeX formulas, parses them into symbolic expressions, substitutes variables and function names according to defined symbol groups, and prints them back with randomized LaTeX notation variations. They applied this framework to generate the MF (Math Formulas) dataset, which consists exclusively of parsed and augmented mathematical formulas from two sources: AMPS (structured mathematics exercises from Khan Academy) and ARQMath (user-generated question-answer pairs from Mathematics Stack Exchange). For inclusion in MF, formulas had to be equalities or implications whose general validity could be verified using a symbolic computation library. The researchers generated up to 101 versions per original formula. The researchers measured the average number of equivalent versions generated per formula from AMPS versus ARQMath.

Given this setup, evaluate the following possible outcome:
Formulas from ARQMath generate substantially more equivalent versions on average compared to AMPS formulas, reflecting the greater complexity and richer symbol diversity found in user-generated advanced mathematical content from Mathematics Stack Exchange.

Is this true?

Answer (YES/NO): YES